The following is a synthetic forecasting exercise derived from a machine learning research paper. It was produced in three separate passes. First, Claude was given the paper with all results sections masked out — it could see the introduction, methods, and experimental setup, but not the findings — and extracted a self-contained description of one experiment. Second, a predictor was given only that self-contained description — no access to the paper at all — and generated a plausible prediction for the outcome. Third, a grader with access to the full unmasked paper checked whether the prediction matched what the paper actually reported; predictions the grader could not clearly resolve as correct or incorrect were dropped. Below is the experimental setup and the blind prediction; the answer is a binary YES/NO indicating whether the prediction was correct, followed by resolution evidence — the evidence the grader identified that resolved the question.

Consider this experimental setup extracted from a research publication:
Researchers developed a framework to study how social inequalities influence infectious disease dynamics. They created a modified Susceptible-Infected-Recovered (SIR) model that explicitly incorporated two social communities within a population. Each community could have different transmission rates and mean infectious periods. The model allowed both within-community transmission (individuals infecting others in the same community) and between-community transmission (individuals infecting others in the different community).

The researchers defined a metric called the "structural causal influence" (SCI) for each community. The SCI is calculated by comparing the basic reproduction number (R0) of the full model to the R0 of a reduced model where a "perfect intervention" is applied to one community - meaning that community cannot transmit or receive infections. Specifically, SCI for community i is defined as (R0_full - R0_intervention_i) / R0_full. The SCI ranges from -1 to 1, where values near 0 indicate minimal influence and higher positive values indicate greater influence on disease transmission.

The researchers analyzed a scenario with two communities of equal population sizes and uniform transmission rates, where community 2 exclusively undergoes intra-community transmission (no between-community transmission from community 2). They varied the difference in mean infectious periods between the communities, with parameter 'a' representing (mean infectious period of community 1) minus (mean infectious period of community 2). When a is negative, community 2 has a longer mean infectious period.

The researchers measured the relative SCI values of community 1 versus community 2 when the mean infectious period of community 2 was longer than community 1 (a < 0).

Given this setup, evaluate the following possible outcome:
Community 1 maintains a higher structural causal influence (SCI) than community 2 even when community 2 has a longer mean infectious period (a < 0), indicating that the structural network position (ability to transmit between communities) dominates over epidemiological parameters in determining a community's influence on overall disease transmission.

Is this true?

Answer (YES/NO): NO